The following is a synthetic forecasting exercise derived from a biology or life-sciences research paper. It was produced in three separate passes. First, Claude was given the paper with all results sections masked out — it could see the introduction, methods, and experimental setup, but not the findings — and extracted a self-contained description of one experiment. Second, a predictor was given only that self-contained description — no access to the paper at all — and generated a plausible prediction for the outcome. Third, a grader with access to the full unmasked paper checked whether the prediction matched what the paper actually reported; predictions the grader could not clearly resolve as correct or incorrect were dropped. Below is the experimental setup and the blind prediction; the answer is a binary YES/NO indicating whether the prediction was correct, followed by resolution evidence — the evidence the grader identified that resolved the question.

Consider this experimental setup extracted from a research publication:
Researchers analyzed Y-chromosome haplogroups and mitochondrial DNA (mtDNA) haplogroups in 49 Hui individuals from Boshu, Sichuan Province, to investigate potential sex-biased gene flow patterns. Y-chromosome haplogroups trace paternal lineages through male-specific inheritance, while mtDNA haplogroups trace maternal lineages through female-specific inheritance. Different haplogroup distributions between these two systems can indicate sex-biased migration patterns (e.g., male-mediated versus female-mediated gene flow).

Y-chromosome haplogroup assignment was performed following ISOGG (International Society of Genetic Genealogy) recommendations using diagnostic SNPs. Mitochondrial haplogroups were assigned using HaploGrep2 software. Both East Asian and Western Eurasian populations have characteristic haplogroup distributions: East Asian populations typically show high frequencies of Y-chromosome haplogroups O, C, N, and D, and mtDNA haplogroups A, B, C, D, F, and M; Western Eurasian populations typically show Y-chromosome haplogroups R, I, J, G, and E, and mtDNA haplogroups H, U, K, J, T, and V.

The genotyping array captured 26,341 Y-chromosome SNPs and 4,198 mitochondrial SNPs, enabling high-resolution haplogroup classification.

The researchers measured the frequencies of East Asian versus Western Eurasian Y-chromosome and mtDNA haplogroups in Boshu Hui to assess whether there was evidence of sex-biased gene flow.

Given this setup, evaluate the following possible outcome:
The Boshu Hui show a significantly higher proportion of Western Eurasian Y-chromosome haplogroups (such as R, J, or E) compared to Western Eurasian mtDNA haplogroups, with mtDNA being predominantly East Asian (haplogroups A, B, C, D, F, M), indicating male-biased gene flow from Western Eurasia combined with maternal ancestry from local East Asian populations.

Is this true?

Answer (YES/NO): NO